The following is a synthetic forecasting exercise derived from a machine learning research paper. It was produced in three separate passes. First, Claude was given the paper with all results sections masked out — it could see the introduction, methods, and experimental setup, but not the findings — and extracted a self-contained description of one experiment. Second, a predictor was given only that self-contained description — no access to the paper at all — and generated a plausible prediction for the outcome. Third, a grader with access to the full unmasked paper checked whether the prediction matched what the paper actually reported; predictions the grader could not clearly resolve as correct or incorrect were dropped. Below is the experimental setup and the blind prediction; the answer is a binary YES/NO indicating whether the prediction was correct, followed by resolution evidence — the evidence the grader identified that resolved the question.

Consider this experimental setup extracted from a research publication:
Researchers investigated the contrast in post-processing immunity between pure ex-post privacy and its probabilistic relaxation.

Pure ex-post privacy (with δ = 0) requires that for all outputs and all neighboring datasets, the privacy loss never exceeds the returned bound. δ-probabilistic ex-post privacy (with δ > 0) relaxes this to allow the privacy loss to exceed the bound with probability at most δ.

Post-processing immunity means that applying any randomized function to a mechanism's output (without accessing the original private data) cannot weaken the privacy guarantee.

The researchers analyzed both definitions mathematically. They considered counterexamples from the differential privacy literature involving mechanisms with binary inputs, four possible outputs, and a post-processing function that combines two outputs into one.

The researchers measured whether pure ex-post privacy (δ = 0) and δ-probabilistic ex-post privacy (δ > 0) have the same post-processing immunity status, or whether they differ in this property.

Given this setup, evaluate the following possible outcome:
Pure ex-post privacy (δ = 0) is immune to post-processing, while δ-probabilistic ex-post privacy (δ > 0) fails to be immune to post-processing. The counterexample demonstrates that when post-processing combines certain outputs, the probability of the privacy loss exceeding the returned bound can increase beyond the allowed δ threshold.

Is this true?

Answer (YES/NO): YES